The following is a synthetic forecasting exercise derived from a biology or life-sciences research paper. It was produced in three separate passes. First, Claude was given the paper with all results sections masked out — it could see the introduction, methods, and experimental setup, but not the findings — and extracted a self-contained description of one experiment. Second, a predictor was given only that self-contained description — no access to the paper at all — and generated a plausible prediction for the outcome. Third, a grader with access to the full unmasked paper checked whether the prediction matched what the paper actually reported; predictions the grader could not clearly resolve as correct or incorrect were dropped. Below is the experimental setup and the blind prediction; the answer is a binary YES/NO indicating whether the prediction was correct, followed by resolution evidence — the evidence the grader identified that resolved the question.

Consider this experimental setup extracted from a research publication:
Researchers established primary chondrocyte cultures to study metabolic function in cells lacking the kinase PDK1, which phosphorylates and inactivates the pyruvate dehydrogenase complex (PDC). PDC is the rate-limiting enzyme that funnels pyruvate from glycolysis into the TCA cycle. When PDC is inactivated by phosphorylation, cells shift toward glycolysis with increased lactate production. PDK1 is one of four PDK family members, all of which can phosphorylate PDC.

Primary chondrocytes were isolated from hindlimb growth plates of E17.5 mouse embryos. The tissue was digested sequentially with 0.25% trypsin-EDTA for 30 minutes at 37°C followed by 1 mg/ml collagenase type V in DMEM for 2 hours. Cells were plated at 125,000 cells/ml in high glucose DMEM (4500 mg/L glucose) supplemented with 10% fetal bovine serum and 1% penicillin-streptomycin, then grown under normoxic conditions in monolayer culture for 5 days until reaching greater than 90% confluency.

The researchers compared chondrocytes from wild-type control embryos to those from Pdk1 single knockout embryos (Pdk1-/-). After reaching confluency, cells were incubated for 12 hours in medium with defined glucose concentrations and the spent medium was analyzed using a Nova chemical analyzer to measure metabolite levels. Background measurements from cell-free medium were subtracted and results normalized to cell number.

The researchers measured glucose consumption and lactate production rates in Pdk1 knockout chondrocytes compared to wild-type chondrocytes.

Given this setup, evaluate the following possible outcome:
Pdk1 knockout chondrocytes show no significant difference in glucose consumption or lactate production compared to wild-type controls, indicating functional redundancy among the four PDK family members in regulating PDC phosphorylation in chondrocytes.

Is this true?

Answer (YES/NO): YES